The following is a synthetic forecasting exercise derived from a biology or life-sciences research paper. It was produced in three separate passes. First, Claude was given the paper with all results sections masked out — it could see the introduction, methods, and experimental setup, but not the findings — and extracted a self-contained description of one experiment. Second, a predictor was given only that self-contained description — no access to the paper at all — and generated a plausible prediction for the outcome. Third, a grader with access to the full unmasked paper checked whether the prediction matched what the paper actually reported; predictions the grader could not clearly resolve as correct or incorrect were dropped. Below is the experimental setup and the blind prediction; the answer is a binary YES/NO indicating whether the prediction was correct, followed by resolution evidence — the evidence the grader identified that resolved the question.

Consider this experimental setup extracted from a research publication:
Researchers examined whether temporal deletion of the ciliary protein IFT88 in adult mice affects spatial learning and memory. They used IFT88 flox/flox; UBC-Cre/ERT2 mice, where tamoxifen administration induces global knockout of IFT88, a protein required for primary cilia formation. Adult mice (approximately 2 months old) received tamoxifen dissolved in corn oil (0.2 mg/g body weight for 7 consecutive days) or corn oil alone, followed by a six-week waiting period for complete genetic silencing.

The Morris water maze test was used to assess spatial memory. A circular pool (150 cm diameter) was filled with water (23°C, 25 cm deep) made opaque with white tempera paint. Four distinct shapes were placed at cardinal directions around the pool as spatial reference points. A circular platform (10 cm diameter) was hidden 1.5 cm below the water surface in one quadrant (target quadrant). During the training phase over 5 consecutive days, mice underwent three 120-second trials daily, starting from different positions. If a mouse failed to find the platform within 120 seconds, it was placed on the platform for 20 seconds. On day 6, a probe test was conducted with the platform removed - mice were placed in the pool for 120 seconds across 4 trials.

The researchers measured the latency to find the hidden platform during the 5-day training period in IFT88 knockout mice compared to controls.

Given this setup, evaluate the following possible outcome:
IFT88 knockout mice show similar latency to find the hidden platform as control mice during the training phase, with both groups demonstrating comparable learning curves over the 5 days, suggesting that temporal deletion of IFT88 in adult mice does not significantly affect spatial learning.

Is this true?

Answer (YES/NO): NO